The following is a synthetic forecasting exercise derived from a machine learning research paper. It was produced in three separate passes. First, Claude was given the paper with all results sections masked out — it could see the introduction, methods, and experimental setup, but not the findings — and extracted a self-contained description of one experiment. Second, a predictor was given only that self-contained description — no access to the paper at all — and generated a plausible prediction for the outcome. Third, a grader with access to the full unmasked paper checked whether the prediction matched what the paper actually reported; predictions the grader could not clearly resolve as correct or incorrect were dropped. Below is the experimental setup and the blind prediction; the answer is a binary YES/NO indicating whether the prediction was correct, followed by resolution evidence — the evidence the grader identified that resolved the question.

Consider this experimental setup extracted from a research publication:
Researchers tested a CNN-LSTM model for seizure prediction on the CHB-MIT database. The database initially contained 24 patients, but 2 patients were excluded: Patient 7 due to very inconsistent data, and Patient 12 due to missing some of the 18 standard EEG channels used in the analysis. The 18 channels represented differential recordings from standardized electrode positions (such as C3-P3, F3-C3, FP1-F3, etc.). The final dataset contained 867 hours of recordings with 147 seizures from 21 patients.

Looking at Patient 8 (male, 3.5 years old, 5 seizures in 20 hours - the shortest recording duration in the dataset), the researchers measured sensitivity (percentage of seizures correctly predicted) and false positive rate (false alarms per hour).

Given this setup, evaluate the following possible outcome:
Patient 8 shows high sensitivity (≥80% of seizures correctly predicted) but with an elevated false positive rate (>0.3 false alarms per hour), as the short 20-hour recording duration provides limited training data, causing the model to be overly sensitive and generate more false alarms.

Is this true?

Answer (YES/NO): NO